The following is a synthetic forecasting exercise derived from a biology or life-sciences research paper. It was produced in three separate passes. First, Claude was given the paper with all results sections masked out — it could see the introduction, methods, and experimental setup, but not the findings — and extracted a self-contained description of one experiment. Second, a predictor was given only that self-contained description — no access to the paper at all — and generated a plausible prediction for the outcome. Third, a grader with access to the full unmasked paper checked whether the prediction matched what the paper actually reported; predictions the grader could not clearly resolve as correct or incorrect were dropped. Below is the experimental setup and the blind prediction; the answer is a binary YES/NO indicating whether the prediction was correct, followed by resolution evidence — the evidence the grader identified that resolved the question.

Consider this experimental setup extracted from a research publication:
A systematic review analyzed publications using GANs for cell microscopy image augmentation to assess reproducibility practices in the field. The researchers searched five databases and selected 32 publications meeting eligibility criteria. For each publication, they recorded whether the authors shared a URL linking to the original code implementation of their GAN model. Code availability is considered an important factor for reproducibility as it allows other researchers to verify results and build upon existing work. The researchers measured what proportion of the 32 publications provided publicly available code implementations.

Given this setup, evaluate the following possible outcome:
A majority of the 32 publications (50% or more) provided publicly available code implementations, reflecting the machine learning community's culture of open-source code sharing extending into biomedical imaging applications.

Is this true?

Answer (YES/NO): NO